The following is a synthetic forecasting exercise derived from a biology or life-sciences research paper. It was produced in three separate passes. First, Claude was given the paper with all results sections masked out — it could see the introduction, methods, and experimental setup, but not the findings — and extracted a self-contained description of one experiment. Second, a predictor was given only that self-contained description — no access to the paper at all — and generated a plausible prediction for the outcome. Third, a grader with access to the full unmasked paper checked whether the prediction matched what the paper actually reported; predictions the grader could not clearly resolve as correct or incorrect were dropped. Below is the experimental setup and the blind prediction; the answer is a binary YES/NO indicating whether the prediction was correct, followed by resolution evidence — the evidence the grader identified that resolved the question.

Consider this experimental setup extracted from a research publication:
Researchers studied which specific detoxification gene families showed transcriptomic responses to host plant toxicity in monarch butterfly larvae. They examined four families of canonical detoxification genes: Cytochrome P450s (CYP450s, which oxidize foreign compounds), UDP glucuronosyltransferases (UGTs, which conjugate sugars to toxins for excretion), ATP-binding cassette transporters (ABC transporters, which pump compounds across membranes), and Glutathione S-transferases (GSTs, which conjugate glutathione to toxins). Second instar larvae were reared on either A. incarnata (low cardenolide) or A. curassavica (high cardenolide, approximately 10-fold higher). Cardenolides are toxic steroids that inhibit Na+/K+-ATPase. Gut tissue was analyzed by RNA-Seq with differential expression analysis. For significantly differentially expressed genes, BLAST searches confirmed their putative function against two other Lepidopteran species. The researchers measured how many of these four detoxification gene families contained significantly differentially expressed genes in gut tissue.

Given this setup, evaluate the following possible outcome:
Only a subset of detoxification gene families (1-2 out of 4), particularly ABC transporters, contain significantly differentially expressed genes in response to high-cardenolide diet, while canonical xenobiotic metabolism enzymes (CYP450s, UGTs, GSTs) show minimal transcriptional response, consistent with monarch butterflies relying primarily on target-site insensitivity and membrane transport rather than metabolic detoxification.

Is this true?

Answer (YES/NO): NO